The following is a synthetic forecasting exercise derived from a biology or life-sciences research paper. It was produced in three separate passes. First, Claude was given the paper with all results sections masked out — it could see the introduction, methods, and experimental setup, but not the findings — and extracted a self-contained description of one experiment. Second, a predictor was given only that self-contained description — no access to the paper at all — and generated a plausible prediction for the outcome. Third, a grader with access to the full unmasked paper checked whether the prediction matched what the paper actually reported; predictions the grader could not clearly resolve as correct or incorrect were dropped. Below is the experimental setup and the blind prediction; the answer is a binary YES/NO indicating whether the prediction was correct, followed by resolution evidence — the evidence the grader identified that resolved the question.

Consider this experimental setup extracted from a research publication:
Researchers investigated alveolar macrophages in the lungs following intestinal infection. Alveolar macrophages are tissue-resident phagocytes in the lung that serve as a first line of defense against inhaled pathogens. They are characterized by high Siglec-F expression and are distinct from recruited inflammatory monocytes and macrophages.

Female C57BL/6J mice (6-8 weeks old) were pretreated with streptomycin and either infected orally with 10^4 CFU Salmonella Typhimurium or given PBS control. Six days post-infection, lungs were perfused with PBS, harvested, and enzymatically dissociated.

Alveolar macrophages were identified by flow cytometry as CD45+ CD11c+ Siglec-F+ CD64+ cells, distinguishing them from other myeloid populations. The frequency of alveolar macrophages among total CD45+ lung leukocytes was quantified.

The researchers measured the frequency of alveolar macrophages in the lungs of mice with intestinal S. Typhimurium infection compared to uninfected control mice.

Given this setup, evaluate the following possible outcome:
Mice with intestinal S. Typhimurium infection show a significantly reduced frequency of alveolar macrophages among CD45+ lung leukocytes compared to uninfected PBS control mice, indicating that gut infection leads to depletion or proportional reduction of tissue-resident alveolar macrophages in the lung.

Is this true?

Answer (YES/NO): NO